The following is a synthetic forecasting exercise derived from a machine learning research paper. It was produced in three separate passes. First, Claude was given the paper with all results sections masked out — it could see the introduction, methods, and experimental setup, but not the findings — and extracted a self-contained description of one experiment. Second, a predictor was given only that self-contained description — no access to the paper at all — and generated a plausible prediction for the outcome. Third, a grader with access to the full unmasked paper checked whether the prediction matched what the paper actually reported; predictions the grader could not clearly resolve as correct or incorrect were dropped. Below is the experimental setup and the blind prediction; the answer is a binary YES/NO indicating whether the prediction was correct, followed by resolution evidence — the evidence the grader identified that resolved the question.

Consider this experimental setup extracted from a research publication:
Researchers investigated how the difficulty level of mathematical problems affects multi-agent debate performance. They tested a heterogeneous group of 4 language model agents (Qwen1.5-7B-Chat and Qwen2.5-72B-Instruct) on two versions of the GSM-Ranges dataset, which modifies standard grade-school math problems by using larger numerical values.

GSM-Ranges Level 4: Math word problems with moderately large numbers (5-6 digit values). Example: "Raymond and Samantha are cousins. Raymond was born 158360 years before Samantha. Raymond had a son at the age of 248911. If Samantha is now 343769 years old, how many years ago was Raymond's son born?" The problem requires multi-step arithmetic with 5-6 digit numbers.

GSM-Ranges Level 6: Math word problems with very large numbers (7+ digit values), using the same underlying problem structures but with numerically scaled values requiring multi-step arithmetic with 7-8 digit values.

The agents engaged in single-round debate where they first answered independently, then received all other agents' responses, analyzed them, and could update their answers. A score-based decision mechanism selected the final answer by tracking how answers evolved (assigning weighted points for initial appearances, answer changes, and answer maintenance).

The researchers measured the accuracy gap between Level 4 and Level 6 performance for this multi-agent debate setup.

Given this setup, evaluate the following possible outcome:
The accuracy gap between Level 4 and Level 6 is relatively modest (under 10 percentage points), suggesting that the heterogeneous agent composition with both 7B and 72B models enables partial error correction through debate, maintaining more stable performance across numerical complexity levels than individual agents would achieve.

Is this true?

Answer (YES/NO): NO